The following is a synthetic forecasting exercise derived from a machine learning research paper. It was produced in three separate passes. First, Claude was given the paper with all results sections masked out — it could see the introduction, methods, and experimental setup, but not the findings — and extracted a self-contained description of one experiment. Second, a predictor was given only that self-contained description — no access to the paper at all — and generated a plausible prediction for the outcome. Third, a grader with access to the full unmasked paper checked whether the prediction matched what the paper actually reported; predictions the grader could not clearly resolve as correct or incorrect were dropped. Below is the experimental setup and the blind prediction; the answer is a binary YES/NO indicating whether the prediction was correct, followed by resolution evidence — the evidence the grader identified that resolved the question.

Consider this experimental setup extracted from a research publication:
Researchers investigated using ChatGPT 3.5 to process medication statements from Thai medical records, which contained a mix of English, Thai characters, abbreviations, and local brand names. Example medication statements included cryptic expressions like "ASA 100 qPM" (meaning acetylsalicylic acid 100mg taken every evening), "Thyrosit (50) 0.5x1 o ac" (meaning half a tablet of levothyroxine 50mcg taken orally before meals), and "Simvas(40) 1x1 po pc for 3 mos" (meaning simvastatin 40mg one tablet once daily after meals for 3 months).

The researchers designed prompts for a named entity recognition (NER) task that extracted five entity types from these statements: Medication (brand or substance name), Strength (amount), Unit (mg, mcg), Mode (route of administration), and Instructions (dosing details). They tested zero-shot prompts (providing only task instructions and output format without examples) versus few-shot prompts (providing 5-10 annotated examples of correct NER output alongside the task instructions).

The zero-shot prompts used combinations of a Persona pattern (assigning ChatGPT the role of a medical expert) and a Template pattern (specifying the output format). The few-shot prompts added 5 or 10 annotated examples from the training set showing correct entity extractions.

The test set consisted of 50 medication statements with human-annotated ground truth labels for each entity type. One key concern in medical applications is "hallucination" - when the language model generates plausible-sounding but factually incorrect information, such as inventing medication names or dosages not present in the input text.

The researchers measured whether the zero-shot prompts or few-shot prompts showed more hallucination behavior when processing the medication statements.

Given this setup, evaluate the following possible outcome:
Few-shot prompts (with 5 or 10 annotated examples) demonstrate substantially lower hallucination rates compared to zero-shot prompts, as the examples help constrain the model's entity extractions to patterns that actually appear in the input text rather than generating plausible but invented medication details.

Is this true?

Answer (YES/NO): YES